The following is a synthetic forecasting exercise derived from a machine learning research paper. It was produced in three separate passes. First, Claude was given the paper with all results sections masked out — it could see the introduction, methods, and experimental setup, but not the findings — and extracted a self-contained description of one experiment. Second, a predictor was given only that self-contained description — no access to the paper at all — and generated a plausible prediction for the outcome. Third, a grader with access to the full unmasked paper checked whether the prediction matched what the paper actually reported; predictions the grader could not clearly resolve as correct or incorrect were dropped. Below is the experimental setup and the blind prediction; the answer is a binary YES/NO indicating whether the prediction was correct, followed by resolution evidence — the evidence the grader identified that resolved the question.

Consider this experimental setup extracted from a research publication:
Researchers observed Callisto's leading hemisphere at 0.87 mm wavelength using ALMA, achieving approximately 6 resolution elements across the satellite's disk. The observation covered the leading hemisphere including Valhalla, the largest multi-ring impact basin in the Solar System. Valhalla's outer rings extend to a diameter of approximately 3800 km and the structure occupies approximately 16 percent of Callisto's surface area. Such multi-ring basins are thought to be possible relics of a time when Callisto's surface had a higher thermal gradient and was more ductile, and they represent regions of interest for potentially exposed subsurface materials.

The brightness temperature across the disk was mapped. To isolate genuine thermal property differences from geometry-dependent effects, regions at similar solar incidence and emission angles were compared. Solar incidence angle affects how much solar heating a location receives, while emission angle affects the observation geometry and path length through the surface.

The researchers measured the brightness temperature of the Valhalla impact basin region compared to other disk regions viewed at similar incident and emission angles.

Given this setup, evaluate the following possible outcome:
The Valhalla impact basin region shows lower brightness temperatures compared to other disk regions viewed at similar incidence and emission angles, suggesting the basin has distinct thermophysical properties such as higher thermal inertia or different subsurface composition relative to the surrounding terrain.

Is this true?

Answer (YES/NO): YES